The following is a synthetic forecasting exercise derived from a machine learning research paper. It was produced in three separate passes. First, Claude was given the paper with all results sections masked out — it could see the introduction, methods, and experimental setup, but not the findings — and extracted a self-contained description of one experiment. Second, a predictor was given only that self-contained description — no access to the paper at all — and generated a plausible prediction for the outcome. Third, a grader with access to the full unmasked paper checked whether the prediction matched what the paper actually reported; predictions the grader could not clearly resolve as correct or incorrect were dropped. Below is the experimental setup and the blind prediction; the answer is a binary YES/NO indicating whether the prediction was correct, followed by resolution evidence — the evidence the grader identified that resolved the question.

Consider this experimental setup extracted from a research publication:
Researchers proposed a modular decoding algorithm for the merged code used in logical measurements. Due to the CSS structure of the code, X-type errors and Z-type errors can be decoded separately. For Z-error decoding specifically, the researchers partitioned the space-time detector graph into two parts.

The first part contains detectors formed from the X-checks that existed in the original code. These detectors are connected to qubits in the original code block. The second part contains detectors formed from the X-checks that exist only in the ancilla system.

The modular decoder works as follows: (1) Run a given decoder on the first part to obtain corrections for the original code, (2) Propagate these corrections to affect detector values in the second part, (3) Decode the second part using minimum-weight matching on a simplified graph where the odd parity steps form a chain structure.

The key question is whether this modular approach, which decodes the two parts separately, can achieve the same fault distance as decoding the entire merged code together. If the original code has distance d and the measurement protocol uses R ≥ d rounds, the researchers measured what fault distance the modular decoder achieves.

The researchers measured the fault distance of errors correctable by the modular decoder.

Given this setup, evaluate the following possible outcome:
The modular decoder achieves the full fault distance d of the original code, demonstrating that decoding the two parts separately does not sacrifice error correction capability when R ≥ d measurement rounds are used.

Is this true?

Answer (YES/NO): YES